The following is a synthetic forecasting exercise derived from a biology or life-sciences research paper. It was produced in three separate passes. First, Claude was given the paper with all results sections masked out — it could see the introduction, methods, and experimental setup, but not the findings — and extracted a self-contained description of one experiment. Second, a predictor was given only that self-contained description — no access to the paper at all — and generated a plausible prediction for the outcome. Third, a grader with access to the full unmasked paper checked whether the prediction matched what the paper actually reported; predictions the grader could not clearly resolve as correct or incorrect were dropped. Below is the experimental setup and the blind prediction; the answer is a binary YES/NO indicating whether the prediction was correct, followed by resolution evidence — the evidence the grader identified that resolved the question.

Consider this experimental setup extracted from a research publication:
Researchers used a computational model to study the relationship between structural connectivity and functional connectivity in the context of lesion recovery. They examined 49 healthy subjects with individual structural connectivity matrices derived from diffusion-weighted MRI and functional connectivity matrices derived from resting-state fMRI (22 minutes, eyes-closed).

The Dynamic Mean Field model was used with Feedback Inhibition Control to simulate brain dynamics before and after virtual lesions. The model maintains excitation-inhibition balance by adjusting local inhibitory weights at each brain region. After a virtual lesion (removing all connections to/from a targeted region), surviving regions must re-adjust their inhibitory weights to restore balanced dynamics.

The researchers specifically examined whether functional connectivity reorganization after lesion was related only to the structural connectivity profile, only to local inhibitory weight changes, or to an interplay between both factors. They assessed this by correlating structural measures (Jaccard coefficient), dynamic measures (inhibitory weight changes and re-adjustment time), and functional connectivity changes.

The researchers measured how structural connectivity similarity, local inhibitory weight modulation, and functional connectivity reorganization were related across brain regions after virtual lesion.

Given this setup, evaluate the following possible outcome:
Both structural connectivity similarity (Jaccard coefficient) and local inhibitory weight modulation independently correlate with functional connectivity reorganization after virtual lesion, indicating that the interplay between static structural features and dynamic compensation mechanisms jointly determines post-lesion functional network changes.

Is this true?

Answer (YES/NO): YES